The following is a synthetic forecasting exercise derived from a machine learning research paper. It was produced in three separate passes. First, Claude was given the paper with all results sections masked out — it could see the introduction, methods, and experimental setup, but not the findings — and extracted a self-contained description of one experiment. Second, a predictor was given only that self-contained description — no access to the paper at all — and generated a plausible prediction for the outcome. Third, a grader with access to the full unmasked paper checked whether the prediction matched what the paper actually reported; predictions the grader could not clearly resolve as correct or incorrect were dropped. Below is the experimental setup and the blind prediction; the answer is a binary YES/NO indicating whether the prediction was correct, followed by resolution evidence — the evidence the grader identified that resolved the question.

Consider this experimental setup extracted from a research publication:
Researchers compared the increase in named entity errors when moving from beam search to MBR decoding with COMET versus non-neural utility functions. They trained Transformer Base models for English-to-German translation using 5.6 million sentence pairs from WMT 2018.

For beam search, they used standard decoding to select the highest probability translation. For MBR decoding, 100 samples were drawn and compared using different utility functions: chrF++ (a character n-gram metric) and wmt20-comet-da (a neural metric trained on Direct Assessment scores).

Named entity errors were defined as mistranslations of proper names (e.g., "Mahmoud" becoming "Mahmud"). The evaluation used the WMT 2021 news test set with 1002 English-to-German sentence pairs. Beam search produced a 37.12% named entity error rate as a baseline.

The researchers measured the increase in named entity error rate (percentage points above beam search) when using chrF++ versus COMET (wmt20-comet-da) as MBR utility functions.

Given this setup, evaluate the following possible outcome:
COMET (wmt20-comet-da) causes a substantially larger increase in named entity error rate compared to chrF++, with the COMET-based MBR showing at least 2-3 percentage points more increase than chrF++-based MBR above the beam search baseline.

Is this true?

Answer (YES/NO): YES